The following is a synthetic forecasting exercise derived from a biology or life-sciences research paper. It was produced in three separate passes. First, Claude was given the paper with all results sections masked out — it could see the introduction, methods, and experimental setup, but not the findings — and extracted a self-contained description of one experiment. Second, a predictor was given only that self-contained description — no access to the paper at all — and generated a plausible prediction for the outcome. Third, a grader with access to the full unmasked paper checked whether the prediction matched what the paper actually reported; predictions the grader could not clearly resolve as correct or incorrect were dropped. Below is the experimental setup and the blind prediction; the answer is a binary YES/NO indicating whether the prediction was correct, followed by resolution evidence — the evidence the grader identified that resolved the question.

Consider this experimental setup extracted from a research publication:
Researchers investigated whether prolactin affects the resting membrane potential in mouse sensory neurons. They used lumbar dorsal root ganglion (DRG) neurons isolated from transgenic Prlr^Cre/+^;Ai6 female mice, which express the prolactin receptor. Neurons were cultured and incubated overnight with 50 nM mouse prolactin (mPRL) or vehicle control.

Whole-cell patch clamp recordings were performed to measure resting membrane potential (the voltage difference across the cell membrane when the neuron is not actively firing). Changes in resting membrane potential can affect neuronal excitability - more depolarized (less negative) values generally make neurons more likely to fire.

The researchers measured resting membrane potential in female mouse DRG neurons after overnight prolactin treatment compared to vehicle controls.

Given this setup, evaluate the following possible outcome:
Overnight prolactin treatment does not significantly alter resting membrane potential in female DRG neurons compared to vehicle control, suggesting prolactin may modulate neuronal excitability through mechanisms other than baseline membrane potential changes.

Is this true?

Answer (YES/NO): YES